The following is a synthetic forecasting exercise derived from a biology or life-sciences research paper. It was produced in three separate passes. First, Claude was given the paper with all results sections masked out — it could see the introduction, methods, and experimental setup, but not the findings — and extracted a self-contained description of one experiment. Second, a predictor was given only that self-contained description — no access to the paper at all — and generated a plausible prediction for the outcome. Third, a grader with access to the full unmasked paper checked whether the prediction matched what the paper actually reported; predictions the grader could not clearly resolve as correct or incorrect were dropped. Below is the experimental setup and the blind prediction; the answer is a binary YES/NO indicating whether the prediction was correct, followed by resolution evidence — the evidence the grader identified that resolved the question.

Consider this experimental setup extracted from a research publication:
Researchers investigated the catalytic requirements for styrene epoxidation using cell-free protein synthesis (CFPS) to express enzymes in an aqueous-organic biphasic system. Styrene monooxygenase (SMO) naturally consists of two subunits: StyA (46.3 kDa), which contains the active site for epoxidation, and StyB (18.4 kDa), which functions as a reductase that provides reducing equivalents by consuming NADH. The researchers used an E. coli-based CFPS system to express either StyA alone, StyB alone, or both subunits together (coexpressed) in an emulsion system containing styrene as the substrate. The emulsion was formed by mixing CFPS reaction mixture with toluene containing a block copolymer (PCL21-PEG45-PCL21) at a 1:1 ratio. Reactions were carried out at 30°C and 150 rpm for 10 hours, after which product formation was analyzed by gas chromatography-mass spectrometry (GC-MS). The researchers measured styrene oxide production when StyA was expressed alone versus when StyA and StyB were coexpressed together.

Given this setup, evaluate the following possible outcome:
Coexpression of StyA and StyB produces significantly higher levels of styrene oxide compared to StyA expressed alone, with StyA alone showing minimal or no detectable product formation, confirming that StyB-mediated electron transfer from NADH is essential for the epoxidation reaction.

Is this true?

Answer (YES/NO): NO